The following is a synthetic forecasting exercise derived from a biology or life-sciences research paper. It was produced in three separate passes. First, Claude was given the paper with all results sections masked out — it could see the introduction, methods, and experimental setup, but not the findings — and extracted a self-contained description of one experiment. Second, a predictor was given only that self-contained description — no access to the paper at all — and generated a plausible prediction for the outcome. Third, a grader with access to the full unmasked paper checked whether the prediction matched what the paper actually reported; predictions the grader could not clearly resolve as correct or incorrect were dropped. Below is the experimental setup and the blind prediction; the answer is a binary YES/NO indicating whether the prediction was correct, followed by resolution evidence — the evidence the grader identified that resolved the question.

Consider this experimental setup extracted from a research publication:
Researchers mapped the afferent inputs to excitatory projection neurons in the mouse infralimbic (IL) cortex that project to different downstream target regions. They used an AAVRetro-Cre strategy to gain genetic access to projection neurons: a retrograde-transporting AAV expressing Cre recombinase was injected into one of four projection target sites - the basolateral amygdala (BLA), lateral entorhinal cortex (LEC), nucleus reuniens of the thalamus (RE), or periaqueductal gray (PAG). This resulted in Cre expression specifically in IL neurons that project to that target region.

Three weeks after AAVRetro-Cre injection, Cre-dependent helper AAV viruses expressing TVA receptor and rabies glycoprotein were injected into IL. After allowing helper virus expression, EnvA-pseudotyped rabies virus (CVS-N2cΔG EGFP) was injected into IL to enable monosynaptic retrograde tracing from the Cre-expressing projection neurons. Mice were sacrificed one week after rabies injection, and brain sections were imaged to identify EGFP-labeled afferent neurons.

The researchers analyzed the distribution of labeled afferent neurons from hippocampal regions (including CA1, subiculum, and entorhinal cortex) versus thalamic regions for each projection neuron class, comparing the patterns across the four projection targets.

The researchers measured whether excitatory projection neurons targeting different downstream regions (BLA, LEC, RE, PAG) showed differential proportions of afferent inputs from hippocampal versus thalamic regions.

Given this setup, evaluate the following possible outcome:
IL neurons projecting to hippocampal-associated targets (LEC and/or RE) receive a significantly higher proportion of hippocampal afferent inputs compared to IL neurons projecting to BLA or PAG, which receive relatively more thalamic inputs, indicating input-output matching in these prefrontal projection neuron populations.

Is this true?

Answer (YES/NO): NO